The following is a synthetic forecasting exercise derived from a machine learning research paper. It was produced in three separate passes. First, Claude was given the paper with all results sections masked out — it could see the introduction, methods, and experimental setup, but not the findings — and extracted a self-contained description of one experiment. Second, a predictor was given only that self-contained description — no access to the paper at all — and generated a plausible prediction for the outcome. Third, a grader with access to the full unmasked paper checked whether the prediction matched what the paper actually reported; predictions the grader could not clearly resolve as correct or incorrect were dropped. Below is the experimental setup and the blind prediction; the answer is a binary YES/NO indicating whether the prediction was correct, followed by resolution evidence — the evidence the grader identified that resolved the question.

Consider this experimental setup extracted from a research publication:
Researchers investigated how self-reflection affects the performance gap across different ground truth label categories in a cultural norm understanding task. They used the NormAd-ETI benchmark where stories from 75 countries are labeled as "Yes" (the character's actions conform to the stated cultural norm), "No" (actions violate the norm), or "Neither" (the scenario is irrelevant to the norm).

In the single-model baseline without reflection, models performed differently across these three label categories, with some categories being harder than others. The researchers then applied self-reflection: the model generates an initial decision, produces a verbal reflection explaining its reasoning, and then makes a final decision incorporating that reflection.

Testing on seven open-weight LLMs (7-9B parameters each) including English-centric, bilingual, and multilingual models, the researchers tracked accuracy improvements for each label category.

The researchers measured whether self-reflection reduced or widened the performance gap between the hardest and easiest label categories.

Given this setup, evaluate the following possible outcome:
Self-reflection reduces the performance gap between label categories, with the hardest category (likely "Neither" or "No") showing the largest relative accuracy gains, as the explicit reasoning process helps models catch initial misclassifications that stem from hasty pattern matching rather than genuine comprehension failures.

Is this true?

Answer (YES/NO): YES